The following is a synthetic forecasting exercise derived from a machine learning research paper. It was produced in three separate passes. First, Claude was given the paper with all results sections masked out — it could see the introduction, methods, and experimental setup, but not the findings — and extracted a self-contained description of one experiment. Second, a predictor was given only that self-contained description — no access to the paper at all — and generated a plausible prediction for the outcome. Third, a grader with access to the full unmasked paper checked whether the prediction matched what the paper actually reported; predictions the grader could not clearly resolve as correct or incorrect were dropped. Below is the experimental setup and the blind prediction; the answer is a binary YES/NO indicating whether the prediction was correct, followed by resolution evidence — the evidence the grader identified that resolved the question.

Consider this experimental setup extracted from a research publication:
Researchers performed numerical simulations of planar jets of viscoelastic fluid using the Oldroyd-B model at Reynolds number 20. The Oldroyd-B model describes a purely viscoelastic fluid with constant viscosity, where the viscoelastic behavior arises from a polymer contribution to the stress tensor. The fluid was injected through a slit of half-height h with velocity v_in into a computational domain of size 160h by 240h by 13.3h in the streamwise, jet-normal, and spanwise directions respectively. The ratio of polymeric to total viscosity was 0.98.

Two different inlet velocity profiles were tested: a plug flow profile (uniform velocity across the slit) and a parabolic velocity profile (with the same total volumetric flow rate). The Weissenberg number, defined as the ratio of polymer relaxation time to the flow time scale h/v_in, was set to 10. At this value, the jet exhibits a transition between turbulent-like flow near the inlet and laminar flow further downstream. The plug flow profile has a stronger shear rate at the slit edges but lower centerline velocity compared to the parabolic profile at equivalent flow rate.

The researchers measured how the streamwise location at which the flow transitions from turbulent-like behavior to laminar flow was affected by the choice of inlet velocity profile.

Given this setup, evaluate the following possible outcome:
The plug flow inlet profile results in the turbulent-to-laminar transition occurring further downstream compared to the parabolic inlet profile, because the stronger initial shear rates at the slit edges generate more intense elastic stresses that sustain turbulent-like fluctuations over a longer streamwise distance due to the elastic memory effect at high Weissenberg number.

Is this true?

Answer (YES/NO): NO